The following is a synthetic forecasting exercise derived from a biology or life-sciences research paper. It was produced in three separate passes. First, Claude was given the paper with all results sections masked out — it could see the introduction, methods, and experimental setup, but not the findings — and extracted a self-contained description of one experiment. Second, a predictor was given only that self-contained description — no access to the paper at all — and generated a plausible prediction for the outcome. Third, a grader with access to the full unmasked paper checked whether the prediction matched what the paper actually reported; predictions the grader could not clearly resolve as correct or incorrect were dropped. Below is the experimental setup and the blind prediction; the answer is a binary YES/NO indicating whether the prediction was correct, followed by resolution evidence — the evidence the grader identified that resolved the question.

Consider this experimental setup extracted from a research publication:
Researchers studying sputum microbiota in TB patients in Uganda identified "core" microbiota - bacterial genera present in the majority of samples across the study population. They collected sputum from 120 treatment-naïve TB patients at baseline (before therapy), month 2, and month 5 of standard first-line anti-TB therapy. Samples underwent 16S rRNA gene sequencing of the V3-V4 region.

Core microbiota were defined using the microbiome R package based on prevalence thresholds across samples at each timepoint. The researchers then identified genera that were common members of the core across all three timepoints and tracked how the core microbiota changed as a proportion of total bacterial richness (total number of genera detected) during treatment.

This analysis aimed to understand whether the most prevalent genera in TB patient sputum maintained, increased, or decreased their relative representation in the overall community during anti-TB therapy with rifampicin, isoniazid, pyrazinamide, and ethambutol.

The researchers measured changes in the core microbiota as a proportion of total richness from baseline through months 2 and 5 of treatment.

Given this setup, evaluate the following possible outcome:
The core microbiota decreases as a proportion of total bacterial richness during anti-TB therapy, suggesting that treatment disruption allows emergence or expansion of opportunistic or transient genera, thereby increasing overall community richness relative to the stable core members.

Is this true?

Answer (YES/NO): NO